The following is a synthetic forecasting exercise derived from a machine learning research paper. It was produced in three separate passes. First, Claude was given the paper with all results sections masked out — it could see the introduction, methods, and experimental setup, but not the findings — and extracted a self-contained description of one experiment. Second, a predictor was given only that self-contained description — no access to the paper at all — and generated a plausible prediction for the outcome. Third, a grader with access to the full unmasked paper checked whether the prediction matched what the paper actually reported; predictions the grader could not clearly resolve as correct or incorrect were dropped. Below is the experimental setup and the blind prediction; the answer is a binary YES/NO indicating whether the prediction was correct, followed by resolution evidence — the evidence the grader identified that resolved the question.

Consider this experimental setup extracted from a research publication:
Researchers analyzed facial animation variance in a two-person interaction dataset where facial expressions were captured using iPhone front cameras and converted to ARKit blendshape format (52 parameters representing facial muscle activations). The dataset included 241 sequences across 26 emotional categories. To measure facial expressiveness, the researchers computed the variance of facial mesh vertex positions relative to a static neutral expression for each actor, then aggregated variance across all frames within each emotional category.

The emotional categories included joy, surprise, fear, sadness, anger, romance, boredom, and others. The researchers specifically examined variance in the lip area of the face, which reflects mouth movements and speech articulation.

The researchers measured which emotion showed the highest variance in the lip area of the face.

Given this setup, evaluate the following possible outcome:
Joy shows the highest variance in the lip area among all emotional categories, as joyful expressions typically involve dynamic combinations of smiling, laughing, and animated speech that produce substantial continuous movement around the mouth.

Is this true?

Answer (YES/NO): NO